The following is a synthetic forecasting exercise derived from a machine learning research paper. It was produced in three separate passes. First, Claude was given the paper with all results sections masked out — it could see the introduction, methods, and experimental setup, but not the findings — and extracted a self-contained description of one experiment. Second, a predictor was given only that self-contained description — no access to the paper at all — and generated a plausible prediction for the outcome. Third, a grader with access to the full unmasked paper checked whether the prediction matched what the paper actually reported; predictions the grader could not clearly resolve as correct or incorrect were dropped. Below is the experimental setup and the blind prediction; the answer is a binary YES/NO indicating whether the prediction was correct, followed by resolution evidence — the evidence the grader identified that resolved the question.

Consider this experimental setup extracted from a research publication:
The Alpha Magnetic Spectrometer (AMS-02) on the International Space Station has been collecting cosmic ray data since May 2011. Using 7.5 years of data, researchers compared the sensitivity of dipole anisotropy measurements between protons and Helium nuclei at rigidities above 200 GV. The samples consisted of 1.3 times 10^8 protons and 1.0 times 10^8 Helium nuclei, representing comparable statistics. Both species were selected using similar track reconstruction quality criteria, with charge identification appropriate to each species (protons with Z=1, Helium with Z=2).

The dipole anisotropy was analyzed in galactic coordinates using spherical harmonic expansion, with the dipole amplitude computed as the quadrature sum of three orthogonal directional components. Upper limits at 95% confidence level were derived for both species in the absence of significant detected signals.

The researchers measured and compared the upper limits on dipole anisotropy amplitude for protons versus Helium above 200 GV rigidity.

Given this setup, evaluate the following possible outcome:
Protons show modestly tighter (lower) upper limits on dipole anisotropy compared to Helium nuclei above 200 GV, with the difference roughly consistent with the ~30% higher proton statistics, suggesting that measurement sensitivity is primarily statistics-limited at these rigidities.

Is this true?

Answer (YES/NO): NO